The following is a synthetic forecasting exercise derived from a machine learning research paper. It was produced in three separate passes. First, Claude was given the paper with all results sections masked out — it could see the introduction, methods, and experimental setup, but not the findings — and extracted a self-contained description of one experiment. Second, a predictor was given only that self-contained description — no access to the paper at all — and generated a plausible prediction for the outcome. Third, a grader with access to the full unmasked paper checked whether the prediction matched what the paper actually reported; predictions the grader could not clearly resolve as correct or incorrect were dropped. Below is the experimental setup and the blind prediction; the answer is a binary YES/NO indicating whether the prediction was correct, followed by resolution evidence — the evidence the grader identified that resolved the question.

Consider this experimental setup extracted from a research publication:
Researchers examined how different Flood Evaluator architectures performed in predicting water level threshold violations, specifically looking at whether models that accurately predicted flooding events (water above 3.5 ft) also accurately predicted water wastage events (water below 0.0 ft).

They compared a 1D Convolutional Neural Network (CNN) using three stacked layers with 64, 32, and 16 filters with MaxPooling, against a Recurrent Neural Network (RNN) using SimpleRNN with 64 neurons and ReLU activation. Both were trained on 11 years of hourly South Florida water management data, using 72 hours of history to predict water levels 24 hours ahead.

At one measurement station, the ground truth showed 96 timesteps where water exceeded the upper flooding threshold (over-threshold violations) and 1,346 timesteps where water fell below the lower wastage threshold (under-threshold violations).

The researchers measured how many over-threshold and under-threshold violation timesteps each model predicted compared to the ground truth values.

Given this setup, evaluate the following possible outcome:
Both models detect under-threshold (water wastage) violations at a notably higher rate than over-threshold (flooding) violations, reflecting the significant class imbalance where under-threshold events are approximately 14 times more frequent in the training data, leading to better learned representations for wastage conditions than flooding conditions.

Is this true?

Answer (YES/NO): NO